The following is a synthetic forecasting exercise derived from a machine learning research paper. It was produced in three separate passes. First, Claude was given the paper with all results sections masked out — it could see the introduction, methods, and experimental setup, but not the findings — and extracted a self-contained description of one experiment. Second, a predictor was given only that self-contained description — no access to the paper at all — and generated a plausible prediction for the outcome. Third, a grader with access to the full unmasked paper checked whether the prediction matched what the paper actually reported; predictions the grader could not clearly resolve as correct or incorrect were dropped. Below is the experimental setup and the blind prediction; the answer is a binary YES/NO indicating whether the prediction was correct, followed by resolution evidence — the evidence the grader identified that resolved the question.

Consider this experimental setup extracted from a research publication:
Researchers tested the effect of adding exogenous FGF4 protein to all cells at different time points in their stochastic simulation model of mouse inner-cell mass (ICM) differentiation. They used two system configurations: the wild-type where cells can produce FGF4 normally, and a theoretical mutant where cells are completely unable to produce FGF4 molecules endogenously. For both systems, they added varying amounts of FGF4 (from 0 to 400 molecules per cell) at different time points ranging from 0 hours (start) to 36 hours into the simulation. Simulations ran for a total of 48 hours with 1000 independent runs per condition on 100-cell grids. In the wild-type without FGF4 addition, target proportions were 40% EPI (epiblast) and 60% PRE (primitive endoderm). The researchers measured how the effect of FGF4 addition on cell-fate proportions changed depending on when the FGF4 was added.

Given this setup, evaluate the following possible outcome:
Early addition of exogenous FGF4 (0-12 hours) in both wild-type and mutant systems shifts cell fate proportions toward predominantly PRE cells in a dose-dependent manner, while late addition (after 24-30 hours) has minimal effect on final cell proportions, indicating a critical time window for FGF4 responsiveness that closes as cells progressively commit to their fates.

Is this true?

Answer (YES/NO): NO